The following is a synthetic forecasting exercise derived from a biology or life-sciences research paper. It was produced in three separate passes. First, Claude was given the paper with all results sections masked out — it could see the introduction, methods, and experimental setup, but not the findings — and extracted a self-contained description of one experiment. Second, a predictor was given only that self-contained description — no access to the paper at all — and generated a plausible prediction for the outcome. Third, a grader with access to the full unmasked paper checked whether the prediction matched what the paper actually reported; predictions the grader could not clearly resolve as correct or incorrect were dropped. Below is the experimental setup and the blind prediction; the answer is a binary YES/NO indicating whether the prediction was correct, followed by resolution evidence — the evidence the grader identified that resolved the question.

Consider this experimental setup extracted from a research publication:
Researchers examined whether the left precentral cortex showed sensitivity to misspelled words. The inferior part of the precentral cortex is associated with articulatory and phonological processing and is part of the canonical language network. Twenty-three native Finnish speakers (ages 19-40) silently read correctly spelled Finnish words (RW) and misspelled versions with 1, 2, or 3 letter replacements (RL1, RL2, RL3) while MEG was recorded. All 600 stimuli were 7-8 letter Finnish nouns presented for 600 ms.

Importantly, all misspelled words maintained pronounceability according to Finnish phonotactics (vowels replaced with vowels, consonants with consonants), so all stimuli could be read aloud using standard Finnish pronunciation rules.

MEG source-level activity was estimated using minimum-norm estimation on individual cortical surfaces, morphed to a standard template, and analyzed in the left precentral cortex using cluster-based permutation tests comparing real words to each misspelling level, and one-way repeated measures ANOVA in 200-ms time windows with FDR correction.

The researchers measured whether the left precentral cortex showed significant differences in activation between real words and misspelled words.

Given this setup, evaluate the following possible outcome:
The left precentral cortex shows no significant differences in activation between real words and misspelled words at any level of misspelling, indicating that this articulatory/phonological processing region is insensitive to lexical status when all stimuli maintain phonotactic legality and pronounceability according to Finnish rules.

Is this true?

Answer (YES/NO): NO